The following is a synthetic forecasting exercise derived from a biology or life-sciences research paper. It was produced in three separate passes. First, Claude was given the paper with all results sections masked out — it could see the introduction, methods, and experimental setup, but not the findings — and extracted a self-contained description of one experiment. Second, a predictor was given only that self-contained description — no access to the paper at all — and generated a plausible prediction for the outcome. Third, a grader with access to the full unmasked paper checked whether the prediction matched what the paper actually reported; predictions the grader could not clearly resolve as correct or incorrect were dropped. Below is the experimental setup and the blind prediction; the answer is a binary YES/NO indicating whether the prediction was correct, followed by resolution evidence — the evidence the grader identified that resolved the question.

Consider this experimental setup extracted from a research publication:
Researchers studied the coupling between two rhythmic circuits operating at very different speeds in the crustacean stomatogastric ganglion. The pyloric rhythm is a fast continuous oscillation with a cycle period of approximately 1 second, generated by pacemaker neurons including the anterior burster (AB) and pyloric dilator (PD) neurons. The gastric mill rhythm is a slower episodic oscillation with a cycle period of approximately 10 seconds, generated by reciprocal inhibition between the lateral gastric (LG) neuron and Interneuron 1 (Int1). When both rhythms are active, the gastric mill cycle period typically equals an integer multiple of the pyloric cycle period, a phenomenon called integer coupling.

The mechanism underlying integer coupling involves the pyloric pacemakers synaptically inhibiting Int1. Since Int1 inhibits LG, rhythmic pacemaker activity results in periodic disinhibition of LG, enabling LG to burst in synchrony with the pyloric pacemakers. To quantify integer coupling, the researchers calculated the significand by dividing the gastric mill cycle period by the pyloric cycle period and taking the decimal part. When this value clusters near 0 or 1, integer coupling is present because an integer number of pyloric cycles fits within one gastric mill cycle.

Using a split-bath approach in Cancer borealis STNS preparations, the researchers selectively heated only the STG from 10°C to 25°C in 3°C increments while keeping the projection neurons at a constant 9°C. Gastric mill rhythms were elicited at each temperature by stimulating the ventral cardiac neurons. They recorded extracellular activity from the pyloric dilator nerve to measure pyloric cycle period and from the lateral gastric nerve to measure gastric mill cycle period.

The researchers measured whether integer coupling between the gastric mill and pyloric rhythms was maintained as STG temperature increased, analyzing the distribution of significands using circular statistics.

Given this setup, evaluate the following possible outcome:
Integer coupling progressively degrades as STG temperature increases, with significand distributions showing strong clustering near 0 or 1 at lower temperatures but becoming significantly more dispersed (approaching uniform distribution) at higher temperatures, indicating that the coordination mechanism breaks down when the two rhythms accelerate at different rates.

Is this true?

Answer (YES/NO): NO